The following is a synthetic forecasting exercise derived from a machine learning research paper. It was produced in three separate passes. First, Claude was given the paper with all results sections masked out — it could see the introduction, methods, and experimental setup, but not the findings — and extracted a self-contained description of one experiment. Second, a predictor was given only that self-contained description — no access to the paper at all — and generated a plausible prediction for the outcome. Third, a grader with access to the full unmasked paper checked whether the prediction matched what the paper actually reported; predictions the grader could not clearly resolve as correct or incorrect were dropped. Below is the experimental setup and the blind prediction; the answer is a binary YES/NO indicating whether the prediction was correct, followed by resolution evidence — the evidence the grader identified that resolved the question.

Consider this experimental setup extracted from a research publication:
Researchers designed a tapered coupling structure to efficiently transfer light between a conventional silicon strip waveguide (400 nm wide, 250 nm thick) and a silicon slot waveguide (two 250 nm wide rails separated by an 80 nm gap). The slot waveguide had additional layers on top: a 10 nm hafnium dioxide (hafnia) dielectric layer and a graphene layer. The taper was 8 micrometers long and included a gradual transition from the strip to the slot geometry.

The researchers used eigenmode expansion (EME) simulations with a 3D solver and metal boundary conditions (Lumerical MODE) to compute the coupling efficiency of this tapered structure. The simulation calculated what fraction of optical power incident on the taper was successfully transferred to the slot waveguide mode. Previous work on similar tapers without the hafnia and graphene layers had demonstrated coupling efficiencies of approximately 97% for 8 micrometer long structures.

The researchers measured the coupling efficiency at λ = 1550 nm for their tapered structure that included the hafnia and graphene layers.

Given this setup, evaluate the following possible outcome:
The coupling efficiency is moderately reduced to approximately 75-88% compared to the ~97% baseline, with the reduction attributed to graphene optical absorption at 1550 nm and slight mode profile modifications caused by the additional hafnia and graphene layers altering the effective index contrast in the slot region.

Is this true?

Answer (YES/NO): NO